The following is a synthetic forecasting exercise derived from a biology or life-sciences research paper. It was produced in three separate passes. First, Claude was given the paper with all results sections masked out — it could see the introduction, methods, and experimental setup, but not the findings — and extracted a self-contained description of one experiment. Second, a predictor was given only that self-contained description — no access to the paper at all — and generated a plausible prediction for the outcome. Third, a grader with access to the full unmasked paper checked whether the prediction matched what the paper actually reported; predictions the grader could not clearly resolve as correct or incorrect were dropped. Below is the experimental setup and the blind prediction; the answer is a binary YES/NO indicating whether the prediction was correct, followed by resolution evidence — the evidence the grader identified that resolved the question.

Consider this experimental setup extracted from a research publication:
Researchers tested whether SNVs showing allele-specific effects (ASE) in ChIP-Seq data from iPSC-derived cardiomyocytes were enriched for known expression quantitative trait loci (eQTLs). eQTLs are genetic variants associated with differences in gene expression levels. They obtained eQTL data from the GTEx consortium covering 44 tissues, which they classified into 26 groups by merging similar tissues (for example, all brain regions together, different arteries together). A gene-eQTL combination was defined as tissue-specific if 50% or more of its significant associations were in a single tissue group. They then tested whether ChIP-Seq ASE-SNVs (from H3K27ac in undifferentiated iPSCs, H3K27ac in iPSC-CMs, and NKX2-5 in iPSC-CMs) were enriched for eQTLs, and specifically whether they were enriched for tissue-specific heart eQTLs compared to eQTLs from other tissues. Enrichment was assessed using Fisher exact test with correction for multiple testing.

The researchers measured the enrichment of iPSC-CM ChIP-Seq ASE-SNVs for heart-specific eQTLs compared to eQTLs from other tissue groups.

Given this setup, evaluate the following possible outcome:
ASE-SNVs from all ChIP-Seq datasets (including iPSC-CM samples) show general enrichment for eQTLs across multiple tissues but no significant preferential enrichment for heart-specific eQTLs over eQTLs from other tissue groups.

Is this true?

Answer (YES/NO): NO